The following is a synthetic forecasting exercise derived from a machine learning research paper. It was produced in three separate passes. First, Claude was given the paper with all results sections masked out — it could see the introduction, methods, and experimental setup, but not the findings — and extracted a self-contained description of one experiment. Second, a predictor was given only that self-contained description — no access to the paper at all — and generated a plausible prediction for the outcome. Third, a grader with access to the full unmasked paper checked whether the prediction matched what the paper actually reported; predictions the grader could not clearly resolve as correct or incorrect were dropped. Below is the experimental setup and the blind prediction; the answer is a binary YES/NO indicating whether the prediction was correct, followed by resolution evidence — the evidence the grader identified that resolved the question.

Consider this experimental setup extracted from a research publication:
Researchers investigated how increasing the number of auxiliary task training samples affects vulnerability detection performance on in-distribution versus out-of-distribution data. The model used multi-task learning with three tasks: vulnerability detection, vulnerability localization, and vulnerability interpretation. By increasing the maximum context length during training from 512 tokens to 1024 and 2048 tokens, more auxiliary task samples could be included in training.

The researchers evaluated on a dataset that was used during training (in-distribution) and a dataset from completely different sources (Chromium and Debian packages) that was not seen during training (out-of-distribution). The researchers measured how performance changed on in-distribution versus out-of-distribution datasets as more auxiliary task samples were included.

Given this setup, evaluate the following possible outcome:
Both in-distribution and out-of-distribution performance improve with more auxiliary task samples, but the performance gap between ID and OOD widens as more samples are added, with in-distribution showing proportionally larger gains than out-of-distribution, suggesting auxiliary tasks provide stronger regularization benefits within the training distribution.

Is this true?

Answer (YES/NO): NO